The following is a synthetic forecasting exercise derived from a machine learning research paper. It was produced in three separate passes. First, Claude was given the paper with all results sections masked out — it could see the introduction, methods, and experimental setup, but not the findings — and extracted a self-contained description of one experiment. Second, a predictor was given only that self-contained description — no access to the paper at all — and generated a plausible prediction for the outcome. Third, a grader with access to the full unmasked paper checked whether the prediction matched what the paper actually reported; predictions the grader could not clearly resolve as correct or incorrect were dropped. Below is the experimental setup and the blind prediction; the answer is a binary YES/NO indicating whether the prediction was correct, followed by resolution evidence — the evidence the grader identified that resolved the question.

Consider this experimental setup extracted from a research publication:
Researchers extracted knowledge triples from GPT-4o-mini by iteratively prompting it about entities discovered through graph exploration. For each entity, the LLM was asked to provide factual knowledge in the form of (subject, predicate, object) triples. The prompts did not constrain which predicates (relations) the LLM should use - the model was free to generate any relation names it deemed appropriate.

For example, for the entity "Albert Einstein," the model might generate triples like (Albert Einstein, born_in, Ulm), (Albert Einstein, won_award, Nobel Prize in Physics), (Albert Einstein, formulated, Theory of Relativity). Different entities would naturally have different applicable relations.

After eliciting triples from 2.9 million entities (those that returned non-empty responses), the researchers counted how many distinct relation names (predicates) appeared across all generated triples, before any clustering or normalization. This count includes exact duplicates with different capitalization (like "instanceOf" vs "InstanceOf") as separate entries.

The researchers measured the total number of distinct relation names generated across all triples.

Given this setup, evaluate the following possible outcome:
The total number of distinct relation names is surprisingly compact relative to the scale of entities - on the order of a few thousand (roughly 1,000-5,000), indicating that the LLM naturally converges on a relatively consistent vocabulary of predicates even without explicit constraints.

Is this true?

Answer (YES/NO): NO